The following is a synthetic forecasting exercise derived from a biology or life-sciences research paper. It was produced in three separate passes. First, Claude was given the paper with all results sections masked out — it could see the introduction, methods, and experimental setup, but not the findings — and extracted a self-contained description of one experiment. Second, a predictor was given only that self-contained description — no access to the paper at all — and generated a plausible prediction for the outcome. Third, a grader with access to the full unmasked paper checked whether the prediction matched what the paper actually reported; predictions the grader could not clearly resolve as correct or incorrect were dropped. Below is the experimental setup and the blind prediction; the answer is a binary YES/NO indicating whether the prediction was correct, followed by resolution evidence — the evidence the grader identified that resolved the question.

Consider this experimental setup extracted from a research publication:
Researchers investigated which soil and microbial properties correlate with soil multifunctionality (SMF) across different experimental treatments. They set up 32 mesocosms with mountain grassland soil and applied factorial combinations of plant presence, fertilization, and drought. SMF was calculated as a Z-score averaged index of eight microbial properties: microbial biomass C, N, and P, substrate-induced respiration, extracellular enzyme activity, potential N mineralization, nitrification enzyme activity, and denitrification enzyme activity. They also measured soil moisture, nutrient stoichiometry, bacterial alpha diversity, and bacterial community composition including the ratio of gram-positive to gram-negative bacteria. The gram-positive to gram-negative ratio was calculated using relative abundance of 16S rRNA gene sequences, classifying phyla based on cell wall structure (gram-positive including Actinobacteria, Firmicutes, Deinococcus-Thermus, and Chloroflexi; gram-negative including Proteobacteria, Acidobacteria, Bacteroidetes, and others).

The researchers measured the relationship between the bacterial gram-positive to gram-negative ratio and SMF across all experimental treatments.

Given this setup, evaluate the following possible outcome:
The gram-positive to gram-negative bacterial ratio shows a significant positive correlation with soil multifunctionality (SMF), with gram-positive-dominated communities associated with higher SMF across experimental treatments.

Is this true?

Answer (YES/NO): NO